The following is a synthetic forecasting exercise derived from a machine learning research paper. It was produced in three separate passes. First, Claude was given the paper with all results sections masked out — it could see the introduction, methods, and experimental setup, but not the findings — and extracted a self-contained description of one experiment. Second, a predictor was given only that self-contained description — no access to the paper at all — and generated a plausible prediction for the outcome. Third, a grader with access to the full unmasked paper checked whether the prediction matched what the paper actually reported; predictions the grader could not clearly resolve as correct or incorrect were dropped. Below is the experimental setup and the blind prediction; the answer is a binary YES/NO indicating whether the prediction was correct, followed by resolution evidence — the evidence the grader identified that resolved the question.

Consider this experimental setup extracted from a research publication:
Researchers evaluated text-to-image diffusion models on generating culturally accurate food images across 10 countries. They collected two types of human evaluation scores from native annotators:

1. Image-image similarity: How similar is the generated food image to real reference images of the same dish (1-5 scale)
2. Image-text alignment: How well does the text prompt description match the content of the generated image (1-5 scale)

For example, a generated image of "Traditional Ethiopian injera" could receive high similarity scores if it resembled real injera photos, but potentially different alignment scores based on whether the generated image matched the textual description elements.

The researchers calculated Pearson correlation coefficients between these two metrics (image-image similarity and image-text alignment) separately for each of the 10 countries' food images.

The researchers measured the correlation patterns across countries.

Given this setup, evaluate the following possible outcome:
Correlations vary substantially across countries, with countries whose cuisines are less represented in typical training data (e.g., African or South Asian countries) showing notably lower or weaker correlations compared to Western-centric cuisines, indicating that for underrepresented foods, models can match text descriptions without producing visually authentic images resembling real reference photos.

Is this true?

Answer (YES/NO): NO